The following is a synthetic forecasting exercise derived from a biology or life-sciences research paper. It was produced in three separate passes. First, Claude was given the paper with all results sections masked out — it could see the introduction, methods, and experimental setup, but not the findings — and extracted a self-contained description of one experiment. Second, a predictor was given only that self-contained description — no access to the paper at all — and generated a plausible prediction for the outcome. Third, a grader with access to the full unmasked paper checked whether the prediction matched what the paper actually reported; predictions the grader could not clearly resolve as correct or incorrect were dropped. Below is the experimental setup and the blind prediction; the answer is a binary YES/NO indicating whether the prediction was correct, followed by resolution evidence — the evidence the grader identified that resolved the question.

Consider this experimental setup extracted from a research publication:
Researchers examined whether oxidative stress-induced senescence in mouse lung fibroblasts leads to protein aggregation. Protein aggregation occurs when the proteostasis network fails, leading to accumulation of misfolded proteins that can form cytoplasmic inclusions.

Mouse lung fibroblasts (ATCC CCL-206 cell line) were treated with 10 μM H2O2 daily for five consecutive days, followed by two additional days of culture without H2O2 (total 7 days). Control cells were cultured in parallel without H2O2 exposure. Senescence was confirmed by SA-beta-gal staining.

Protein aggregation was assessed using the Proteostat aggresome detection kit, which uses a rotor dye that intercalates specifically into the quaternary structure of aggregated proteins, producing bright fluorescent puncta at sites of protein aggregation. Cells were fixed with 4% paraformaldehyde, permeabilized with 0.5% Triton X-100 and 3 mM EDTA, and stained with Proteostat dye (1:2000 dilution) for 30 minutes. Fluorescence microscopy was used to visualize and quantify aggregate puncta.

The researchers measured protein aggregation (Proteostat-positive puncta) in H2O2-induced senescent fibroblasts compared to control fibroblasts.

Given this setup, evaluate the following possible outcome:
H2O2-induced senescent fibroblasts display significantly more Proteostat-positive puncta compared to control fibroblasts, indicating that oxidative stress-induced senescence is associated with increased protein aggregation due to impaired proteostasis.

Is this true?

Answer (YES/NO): YES